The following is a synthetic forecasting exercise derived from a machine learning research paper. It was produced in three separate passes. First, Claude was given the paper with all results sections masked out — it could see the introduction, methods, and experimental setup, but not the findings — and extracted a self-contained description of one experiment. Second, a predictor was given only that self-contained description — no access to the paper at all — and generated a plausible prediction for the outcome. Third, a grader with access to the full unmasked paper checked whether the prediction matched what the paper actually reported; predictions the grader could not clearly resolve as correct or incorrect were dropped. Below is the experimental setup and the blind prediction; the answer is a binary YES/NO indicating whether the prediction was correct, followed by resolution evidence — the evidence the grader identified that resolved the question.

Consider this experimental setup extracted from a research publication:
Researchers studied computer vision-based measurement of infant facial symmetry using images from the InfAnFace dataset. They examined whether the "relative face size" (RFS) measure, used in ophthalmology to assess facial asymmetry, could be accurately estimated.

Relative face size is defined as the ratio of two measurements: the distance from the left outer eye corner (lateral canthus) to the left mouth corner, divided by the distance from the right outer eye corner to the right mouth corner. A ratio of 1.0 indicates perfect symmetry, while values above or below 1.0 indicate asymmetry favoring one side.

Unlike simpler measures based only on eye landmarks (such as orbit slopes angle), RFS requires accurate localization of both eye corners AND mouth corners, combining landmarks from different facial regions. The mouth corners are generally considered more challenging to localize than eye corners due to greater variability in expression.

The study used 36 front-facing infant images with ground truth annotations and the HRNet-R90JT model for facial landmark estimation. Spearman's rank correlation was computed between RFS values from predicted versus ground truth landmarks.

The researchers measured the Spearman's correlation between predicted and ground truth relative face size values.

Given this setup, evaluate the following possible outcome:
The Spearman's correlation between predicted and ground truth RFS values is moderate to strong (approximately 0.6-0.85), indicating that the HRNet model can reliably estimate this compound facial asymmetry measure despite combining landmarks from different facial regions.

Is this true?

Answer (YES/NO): NO